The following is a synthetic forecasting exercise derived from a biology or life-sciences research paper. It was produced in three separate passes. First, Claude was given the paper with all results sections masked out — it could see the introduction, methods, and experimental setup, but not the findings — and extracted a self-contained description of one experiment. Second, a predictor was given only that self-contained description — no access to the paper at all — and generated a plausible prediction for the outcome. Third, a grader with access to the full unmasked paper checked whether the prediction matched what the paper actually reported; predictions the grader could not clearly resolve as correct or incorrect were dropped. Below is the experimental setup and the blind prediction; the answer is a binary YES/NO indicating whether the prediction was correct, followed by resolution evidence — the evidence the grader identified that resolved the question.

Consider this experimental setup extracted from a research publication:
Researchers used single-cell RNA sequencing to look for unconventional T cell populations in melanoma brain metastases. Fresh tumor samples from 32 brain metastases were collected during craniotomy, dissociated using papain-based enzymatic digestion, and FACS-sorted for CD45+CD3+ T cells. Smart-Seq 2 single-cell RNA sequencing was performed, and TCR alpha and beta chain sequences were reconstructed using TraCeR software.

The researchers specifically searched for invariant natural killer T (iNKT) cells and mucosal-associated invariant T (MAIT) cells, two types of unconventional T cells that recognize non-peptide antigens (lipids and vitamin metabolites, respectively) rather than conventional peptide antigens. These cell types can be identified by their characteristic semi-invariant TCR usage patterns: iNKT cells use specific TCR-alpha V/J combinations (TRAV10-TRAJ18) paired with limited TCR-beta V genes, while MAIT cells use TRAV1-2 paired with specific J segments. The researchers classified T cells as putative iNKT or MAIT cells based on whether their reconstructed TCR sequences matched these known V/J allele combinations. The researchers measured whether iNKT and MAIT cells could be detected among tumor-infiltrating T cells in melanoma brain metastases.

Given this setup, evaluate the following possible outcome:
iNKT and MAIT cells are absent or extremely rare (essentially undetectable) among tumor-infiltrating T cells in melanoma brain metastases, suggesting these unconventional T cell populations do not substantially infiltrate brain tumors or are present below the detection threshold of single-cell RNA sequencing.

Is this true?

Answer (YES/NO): NO